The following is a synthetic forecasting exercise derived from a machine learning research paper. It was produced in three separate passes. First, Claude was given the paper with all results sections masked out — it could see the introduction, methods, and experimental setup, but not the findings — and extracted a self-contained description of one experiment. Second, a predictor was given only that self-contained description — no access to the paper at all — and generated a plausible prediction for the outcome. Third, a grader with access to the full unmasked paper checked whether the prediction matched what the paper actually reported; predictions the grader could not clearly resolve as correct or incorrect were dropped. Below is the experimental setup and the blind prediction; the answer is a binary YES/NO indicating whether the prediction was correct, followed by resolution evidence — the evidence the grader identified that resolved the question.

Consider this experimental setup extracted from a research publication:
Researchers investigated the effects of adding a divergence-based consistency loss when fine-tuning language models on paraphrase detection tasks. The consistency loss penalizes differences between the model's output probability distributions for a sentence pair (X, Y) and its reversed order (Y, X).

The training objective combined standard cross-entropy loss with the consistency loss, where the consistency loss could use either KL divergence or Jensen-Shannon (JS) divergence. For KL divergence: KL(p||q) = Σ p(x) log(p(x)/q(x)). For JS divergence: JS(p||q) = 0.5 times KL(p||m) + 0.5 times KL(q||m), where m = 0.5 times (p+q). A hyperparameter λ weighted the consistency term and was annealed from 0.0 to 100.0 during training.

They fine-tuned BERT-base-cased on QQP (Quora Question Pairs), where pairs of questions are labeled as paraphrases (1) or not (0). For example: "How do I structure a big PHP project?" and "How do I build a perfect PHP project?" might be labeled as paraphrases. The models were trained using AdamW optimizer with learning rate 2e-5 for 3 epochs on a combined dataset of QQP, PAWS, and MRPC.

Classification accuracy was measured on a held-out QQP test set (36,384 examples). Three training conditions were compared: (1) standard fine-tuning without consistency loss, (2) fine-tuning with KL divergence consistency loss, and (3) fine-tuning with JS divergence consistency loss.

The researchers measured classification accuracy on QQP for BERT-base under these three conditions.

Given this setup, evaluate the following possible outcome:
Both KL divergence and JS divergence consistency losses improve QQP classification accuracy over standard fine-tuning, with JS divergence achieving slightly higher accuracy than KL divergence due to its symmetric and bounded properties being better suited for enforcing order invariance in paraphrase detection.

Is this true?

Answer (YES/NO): NO